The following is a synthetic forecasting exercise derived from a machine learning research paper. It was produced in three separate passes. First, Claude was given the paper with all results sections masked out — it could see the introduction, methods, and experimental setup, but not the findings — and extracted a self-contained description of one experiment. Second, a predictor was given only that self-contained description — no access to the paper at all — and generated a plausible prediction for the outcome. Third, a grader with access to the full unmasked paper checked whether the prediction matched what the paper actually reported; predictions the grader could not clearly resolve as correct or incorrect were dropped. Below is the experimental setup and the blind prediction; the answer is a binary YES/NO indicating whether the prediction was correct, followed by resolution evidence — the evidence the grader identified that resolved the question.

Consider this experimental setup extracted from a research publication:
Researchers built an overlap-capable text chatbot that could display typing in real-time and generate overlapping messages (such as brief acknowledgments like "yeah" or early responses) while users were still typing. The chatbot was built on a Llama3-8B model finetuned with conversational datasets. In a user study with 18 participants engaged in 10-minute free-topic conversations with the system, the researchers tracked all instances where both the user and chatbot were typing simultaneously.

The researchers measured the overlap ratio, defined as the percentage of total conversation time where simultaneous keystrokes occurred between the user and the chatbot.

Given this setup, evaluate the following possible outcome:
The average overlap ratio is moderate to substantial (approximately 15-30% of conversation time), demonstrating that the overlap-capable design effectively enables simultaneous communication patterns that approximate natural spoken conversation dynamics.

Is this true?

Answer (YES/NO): NO